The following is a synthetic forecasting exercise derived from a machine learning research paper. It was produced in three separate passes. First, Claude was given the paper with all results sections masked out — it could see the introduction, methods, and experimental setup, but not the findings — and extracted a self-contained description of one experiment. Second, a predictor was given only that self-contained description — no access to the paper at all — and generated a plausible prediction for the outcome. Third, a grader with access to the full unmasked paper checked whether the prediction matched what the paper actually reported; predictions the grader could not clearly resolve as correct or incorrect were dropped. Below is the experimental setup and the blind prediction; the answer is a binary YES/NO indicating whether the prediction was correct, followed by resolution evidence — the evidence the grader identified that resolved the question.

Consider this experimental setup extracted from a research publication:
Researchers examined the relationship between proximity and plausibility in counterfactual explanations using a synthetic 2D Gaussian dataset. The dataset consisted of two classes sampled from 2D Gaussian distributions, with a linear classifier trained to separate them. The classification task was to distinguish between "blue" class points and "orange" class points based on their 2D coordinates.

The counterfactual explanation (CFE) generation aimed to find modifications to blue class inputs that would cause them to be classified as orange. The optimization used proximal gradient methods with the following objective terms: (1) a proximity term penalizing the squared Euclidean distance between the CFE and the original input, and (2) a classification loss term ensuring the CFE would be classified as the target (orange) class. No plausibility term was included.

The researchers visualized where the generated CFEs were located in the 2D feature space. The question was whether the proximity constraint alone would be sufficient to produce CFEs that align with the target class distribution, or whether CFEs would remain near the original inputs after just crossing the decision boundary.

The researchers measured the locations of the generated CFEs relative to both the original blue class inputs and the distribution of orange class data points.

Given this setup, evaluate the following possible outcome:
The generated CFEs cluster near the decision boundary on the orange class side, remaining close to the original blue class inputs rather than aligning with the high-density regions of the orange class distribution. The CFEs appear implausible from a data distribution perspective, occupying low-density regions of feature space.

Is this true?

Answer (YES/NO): YES